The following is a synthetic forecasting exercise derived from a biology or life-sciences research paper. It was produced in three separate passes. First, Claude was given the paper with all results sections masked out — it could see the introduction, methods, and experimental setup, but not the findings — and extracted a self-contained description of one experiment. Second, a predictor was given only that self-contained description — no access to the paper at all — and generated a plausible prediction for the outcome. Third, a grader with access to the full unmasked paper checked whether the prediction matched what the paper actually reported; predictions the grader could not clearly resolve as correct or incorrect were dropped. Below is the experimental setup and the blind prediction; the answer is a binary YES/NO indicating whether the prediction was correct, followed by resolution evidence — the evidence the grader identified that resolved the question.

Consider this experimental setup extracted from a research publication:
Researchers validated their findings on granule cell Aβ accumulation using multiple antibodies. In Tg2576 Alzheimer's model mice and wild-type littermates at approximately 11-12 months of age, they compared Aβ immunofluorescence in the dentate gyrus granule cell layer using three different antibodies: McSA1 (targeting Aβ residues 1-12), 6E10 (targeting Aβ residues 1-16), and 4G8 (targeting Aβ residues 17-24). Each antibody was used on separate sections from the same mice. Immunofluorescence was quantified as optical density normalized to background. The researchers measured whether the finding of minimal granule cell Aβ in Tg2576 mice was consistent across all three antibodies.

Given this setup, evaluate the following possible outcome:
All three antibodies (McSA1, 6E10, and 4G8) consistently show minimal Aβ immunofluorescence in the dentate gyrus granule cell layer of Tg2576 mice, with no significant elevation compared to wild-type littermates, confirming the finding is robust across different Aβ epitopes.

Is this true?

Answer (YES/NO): YES